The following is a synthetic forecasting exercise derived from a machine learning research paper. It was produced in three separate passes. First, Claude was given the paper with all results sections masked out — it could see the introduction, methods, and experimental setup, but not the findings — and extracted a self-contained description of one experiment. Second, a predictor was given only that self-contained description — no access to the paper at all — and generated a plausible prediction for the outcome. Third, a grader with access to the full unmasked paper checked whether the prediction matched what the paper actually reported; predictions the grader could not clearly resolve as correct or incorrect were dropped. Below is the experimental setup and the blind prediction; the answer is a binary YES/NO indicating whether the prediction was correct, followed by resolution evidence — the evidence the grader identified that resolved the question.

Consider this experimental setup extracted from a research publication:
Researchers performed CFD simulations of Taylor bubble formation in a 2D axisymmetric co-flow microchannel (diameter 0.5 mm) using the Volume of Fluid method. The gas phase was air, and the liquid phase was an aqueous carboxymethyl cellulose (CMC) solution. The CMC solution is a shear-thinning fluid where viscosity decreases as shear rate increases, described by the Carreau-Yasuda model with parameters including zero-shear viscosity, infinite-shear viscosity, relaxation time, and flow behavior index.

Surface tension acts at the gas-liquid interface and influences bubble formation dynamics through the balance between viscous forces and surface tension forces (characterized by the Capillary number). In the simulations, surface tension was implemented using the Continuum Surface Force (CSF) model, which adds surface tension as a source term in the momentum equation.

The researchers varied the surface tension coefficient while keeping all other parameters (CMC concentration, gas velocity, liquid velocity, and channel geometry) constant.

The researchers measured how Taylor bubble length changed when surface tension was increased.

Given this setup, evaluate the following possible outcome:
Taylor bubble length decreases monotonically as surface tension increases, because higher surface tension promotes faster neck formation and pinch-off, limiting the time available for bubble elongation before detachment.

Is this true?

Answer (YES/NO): NO